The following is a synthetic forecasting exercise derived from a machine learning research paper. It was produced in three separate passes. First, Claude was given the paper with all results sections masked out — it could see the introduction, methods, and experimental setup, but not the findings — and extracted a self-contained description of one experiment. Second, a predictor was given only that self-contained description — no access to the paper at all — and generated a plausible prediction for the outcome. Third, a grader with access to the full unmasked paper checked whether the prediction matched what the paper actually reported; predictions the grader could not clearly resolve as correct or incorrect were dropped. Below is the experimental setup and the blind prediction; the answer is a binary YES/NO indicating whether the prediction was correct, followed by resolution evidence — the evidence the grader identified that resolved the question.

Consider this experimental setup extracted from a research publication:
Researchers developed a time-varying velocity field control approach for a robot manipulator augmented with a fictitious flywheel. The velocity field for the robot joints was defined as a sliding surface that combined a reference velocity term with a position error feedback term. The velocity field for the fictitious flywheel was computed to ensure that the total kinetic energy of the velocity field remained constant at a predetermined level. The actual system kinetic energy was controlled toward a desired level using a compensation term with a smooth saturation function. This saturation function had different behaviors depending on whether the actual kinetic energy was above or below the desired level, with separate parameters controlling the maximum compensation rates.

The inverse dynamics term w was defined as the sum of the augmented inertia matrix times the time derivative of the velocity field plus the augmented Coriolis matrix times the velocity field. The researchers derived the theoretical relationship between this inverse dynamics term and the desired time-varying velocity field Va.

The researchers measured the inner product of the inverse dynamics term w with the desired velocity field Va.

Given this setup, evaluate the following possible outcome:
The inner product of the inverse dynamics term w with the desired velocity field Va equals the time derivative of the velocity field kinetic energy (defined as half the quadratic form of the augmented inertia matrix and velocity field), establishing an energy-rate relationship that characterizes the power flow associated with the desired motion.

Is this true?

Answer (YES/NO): NO